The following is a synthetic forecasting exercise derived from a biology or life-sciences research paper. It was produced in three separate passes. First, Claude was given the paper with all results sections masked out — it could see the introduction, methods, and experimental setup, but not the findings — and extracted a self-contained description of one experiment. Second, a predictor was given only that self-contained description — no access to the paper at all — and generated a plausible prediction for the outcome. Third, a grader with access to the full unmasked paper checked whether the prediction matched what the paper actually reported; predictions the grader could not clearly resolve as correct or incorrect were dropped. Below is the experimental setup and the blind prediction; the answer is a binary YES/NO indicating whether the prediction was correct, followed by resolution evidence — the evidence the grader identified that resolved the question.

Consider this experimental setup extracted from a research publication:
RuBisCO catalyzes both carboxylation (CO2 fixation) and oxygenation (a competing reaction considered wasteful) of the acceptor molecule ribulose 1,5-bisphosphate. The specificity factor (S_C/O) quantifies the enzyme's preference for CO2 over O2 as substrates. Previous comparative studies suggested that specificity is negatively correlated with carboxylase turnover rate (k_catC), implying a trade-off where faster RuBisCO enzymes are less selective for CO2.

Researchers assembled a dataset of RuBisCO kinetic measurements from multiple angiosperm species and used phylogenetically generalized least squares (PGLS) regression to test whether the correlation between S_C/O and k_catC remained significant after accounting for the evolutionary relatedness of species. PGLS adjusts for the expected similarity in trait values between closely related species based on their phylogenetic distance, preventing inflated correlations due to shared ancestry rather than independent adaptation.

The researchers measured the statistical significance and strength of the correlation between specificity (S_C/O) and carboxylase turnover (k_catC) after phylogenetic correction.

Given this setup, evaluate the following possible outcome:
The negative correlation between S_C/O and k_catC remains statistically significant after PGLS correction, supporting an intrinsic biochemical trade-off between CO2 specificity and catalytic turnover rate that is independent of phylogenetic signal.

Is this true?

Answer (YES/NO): NO